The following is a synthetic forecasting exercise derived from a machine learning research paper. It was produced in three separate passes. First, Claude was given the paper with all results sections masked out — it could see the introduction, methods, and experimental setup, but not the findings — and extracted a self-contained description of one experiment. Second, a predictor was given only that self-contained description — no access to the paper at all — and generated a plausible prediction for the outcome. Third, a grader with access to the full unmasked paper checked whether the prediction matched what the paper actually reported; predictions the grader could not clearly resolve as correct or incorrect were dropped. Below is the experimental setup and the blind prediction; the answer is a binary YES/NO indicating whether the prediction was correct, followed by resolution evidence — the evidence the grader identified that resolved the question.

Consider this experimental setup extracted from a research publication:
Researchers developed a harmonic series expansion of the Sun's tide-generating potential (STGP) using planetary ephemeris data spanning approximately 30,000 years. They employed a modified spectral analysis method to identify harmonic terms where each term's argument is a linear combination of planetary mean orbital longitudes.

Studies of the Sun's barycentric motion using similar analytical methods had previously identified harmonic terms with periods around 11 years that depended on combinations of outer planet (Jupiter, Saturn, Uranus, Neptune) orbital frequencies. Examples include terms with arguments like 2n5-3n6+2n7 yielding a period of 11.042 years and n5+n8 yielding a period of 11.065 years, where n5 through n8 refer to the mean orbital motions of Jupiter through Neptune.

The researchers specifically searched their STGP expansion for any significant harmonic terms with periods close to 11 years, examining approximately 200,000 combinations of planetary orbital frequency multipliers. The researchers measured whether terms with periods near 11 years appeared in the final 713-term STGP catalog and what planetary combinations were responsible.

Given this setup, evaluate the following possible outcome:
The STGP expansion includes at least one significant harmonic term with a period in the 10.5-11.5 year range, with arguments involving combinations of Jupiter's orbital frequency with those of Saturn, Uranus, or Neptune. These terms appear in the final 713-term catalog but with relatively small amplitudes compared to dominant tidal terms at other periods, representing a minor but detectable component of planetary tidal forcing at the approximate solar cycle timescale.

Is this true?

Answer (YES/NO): NO